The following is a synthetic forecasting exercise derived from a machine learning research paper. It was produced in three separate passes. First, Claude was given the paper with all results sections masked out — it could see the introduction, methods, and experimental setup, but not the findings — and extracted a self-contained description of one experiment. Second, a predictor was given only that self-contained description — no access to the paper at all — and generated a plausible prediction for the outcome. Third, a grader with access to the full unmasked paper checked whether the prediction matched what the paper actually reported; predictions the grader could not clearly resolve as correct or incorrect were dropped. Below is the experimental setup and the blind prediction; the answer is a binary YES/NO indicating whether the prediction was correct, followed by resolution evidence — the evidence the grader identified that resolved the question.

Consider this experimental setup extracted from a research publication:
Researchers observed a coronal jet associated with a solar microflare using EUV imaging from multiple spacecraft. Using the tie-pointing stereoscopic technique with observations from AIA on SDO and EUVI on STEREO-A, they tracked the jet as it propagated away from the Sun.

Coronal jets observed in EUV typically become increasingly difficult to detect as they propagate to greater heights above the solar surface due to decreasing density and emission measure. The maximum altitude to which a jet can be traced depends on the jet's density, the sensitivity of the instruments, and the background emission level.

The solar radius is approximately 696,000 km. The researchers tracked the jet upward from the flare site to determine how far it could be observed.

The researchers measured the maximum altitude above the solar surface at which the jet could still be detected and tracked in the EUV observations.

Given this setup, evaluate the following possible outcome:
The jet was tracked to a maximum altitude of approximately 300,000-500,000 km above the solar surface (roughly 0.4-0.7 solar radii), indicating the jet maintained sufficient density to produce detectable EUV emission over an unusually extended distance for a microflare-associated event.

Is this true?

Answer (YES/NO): NO